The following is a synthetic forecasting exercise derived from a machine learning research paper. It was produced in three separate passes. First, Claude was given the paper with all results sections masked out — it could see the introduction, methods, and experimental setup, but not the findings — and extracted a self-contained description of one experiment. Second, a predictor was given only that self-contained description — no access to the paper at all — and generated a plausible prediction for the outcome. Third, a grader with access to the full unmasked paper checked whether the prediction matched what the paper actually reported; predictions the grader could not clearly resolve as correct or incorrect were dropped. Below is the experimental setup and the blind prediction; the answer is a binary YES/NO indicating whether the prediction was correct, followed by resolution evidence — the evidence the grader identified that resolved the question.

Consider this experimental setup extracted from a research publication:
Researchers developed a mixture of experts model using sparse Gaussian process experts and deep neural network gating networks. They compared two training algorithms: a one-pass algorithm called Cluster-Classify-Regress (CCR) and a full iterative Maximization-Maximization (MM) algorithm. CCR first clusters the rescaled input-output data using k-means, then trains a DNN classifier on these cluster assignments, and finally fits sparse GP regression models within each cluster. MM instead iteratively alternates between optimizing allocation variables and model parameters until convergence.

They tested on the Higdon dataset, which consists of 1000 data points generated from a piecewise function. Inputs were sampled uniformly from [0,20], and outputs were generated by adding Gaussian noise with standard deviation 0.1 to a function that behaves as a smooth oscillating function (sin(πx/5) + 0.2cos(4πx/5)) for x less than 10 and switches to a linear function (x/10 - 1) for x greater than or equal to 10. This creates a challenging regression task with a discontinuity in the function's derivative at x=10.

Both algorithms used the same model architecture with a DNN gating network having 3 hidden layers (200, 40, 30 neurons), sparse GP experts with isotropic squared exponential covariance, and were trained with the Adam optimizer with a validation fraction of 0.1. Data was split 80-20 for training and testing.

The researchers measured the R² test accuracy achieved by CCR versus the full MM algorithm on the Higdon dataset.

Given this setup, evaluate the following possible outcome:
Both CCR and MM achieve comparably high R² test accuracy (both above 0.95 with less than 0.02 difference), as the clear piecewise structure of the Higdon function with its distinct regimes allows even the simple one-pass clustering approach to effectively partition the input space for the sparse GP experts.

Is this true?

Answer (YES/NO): YES